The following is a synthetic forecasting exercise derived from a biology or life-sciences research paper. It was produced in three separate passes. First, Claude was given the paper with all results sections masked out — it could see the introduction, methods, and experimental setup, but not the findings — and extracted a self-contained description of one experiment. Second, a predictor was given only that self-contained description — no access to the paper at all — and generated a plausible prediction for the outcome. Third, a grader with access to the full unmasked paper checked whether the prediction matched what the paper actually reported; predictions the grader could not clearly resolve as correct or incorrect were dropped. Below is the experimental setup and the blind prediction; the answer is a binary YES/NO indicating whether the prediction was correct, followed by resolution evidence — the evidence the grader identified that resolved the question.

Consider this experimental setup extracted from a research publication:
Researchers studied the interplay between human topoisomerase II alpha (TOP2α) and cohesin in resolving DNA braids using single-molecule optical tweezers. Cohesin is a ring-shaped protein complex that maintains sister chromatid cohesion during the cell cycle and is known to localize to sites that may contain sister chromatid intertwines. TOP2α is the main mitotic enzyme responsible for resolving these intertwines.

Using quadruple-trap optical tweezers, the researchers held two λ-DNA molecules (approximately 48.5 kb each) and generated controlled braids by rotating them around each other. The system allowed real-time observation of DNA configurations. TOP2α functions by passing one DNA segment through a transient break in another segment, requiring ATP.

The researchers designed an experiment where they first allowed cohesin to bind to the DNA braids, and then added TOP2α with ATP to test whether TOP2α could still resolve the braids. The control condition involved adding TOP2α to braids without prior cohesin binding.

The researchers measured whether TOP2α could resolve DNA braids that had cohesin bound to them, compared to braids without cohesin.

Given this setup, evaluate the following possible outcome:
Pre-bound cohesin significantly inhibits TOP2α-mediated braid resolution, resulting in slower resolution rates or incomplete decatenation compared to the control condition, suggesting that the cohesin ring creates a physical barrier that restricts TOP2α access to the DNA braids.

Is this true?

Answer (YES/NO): YES